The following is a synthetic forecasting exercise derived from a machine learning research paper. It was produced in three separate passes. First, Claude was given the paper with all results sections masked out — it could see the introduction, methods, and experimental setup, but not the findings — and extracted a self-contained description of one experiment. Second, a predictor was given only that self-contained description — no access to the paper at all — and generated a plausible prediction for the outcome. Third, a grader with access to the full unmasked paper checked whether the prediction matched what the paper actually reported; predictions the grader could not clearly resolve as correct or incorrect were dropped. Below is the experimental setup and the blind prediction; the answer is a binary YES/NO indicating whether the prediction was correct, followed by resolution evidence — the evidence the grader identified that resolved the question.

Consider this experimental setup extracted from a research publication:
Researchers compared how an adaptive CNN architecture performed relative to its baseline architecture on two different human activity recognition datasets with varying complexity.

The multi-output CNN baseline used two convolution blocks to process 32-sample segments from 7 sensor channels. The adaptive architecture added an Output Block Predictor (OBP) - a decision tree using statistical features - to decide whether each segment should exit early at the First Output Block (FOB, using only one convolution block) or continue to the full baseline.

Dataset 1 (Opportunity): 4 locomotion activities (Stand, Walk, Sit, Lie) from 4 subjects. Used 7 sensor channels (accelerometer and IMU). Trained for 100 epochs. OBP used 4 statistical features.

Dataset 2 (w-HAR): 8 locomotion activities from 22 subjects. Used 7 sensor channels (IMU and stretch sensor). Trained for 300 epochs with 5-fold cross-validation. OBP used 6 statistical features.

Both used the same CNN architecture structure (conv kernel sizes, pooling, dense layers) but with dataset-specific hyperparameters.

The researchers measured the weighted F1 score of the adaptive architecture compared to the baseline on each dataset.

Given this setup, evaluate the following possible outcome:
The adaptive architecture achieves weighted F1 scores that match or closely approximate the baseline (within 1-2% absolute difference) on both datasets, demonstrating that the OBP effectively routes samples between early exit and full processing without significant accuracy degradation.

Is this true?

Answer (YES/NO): YES